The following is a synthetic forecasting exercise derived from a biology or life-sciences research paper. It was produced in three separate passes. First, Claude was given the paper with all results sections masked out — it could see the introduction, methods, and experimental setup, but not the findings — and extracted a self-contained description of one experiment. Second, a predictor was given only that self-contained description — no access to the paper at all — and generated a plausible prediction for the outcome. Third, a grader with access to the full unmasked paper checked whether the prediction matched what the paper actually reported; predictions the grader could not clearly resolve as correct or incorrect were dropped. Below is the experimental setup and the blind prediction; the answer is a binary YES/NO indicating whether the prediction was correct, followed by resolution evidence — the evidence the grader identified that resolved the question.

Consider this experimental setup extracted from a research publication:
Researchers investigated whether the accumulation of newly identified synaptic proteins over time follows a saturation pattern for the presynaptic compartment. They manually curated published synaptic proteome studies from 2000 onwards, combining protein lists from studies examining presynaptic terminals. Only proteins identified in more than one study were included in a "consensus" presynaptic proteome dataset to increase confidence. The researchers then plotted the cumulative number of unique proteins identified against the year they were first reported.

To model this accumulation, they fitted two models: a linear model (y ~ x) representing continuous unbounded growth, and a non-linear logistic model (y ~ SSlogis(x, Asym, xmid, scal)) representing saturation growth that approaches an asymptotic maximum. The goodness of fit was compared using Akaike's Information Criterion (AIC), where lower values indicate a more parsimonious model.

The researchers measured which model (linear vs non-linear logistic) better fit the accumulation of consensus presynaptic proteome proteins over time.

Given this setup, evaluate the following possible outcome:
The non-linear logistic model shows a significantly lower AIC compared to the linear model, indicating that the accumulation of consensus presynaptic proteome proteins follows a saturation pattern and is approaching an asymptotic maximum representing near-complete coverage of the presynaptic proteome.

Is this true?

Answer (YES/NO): NO